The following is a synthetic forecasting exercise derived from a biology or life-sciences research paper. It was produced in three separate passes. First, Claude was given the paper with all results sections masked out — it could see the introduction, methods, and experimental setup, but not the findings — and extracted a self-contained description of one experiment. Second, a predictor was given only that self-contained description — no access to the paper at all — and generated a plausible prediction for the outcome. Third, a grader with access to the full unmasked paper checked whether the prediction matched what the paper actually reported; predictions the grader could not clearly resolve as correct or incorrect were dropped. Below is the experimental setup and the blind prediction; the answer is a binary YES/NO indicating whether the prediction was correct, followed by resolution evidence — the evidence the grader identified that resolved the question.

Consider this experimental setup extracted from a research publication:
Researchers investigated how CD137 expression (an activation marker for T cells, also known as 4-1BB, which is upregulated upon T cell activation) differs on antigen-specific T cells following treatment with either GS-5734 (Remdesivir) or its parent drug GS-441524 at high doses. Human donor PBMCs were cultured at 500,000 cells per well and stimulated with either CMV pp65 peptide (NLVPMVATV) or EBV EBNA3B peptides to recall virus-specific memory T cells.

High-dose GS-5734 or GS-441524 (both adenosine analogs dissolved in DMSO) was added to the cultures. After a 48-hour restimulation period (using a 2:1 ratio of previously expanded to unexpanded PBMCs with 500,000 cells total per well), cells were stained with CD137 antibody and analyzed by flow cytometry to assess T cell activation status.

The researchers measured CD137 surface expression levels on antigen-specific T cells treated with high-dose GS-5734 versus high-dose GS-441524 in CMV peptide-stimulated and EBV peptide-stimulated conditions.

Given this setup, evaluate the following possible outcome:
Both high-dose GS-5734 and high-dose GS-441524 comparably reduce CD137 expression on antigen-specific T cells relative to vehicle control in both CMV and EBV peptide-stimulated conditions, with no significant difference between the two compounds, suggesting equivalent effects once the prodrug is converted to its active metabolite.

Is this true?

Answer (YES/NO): NO